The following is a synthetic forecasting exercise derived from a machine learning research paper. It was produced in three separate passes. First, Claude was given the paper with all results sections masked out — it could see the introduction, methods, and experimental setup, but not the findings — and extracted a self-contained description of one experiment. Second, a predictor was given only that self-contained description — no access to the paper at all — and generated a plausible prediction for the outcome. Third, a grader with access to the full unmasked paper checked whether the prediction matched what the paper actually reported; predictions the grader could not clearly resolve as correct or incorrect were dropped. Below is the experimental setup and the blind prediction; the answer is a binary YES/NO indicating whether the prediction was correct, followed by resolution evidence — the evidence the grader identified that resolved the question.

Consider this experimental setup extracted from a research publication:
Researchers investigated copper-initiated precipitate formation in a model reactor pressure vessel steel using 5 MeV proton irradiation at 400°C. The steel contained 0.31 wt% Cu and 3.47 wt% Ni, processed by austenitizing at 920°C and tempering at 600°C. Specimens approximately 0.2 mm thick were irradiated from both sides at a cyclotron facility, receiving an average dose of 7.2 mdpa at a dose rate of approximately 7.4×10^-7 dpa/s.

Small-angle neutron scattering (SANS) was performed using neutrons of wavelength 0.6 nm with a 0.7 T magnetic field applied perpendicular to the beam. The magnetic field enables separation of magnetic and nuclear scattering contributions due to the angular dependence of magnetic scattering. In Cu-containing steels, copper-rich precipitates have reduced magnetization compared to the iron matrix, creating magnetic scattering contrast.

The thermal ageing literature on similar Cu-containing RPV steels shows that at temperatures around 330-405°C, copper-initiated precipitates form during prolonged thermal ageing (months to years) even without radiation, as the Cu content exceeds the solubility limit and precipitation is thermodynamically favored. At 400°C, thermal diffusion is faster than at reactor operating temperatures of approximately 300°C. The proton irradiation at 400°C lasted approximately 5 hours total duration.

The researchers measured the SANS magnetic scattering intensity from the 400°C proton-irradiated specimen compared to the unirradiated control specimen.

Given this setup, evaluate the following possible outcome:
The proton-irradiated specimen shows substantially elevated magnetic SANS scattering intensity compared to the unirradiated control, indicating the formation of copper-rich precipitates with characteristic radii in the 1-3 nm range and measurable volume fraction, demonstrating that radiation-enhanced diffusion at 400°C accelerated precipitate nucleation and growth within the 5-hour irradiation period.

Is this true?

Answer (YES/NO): YES